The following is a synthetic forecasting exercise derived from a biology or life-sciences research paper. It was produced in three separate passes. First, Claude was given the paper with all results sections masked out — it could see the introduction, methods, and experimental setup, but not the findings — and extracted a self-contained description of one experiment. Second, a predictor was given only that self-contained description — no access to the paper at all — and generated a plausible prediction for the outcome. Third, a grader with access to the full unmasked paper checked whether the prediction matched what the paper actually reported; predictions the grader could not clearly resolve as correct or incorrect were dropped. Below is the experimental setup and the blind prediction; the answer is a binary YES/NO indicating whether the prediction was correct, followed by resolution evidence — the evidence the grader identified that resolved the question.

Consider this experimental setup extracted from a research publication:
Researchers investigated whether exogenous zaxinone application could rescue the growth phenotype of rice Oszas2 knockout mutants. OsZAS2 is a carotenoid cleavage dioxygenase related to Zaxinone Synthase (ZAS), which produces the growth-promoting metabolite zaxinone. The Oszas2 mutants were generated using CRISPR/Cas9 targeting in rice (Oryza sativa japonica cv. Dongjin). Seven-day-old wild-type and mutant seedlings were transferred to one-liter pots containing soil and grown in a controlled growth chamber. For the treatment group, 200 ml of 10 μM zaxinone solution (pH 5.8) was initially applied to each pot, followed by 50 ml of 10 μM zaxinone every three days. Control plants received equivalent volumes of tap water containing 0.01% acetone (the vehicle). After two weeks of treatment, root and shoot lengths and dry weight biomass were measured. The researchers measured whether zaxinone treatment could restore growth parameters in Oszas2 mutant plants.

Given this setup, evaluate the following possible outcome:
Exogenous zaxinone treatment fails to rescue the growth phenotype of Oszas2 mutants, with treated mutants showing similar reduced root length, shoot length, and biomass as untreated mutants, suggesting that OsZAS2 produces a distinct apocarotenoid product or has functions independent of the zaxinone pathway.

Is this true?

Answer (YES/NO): NO